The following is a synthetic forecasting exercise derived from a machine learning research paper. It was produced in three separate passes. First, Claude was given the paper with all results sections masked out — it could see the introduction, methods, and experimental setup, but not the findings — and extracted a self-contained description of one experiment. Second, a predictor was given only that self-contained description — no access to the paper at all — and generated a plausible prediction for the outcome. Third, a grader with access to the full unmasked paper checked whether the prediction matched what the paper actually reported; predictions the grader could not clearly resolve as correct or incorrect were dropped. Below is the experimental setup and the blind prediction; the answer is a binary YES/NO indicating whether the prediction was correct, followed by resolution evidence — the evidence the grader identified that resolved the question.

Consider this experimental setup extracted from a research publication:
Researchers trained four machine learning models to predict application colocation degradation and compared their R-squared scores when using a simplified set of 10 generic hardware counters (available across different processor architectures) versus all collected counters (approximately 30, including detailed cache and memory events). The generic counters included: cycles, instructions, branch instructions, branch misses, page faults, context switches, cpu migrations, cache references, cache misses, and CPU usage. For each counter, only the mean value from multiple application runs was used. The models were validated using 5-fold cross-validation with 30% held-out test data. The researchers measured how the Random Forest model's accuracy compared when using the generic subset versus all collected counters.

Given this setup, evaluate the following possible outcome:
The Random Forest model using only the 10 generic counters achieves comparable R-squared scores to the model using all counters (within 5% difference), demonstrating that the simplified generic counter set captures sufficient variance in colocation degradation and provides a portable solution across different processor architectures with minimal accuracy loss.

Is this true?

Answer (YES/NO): NO